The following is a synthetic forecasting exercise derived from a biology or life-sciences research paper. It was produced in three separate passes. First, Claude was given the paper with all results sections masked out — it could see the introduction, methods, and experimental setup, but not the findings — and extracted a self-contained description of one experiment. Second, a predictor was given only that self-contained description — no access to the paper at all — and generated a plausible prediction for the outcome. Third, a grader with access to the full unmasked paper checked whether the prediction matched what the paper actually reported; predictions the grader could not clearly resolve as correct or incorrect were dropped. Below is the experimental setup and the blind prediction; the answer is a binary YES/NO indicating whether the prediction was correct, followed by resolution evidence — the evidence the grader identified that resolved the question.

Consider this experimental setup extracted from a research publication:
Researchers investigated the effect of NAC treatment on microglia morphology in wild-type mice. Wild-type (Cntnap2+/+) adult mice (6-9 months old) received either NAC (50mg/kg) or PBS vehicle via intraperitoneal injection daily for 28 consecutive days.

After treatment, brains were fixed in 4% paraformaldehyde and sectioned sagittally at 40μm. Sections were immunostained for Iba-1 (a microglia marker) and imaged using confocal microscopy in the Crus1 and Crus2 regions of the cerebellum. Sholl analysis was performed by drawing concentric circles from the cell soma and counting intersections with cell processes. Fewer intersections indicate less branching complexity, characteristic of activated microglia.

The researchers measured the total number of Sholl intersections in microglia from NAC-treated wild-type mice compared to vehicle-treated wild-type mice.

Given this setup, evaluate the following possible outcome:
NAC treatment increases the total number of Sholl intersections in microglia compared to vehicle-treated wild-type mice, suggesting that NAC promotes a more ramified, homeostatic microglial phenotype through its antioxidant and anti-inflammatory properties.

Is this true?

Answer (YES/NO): NO